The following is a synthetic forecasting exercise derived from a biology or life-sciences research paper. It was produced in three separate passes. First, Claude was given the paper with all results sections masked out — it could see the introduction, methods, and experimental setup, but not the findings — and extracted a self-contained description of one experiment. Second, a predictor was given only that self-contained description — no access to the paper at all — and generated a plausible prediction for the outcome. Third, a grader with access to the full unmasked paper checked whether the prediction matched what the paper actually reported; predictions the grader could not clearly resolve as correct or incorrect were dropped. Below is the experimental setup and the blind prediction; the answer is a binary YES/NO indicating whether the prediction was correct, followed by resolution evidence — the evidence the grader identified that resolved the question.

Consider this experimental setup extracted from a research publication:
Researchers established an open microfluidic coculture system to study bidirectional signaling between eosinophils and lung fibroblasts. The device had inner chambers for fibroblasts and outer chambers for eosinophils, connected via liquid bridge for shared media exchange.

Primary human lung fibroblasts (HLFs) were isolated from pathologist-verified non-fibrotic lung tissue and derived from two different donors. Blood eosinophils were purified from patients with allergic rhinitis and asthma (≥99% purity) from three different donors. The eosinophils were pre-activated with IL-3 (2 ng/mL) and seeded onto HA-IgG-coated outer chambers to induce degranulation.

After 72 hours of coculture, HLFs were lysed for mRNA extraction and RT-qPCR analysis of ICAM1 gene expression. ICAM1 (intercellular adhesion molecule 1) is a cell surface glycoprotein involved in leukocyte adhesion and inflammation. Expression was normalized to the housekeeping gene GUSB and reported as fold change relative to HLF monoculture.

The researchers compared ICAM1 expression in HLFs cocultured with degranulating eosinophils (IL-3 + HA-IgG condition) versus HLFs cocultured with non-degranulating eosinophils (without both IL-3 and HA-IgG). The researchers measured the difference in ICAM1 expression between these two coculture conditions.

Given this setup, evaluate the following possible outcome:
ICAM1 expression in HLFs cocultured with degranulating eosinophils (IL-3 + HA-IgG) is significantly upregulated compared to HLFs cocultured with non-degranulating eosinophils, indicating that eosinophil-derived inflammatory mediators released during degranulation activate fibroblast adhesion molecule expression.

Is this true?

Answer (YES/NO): YES